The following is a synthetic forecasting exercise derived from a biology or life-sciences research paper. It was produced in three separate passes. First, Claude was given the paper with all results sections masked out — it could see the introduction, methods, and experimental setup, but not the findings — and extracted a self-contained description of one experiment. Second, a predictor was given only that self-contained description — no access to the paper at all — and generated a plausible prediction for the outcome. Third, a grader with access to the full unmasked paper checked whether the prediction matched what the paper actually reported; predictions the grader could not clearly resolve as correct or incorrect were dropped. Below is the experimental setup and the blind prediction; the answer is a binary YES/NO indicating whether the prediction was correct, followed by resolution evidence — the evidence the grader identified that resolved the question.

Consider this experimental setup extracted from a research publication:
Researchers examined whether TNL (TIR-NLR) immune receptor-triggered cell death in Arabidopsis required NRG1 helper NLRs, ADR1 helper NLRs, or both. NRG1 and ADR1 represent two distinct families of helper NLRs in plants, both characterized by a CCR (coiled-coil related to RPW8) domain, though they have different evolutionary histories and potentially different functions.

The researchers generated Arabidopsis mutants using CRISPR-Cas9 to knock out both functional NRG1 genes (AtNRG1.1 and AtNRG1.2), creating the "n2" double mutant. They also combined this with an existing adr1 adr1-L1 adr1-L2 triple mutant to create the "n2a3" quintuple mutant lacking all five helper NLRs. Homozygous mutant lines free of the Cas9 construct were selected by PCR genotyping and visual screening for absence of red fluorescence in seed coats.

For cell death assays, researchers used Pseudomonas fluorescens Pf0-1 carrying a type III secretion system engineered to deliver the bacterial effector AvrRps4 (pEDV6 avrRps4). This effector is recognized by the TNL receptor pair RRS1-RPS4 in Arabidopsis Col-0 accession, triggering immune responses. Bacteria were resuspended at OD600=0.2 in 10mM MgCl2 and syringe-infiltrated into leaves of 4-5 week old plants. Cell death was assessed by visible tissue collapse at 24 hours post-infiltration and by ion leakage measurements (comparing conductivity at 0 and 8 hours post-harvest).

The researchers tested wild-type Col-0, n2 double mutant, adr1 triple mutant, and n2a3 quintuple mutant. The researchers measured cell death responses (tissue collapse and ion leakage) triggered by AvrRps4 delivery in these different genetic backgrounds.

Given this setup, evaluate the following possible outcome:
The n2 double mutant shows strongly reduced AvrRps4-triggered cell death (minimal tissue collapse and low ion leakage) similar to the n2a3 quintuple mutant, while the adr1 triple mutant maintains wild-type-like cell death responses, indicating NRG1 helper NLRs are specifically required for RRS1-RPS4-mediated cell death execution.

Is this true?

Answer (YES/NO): NO